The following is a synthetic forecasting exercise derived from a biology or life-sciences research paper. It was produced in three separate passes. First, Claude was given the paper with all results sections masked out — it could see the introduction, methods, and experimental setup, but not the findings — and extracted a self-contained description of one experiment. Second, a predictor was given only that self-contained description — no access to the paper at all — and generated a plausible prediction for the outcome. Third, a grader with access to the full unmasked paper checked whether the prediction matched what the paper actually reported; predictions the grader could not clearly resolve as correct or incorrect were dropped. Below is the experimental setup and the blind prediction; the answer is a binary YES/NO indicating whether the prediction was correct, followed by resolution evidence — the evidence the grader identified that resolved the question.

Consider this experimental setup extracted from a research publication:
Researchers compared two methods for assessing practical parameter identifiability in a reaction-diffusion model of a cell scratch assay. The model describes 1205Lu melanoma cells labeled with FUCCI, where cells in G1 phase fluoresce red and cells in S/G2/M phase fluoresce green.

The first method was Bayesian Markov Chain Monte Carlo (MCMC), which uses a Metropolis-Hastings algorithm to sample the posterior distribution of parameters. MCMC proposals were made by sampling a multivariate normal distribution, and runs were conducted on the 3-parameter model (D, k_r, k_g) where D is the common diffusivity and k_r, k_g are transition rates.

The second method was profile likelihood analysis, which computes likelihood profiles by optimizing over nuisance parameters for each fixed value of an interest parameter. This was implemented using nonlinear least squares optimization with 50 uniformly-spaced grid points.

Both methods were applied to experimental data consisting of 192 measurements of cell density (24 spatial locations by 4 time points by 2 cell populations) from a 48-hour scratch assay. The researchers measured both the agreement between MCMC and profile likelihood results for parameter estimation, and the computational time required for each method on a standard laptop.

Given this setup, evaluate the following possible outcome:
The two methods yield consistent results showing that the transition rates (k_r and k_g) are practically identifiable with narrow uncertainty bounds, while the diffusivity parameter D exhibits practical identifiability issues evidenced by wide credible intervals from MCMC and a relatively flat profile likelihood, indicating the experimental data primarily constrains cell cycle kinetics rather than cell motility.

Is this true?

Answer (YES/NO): NO